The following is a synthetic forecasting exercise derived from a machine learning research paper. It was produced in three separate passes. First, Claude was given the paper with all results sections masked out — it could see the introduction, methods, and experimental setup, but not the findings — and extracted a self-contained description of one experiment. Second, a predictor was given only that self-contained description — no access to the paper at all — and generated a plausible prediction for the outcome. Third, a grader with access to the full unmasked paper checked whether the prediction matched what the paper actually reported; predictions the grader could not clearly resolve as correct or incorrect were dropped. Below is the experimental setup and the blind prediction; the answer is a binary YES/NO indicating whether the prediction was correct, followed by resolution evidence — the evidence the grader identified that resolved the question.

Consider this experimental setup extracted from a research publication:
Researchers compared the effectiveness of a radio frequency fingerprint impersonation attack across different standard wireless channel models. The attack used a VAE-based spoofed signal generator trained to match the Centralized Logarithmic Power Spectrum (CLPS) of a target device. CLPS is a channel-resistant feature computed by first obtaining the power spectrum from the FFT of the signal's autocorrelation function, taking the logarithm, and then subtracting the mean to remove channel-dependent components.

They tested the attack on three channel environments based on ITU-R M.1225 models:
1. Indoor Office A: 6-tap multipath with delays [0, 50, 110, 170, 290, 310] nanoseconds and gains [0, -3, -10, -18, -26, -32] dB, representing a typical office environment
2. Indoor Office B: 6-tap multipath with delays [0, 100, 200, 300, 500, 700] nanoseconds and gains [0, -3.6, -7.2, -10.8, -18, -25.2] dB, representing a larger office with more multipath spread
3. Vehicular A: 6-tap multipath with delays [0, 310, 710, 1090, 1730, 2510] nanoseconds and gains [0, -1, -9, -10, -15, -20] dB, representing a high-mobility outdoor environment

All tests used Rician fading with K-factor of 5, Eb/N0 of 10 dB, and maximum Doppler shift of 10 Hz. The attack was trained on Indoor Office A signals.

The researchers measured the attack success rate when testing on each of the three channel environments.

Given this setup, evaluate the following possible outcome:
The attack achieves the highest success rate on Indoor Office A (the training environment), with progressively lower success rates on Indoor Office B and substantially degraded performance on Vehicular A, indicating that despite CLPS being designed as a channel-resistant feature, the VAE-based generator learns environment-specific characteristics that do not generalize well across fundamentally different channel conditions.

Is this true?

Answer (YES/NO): NO